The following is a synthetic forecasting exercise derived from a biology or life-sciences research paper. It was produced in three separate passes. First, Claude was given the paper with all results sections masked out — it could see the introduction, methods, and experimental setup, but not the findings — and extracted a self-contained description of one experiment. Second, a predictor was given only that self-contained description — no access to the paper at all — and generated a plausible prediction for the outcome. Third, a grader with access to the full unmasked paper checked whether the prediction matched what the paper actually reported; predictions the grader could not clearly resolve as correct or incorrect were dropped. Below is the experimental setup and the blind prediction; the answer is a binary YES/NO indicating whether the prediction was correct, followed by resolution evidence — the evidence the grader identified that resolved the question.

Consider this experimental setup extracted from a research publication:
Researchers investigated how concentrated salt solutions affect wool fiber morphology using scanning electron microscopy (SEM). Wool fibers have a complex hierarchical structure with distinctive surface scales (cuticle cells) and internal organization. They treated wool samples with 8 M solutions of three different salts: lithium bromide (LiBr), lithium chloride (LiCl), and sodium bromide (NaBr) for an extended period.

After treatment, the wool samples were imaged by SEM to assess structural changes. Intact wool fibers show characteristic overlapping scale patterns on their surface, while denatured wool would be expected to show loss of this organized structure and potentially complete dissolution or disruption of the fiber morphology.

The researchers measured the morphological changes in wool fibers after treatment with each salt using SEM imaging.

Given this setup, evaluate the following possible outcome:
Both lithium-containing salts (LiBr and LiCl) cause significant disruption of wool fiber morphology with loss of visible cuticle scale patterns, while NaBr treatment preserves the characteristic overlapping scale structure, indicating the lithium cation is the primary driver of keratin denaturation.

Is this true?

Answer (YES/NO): NO